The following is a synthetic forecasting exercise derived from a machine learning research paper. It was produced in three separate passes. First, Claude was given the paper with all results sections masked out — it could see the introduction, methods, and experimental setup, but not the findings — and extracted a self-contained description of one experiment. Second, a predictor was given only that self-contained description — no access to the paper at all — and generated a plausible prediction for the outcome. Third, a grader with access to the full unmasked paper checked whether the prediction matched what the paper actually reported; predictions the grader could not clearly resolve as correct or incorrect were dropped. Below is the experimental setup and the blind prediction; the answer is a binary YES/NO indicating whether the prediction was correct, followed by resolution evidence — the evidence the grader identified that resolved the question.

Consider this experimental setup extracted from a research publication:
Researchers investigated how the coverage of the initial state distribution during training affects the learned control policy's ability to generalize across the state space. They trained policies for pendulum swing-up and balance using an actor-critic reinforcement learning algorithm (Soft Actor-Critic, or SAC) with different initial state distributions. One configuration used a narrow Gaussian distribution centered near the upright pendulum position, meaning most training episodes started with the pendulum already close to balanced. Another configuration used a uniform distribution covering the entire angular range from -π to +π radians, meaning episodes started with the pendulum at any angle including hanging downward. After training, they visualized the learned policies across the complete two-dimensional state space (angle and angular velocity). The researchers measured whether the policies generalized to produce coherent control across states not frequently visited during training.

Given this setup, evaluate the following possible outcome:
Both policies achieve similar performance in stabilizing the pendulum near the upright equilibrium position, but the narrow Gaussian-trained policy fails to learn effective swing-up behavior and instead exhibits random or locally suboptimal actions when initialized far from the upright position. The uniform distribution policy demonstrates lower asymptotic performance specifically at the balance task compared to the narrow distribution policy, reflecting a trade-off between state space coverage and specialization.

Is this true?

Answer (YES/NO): NO